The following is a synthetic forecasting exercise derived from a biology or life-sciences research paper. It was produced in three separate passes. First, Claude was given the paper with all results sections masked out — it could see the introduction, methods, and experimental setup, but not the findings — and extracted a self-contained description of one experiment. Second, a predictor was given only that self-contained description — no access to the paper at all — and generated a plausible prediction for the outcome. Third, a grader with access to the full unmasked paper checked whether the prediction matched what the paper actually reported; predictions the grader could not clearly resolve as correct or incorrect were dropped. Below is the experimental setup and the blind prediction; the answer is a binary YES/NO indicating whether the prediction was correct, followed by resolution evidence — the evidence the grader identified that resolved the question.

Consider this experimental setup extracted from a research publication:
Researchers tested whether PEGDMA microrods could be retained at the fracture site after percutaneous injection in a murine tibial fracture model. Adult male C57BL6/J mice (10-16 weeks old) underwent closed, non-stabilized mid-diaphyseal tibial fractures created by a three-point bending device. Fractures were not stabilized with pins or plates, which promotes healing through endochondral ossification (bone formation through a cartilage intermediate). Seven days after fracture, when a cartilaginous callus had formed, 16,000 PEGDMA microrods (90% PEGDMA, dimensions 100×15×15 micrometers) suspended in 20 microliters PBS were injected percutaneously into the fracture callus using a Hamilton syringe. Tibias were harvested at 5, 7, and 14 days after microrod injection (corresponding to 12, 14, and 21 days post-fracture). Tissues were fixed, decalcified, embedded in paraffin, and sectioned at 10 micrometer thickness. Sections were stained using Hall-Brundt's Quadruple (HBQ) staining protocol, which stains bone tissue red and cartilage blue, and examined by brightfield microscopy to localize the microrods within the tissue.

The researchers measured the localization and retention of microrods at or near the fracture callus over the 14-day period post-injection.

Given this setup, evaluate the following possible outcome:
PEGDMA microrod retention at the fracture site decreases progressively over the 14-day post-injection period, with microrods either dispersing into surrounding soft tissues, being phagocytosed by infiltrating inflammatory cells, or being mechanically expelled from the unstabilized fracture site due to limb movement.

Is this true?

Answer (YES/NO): NO